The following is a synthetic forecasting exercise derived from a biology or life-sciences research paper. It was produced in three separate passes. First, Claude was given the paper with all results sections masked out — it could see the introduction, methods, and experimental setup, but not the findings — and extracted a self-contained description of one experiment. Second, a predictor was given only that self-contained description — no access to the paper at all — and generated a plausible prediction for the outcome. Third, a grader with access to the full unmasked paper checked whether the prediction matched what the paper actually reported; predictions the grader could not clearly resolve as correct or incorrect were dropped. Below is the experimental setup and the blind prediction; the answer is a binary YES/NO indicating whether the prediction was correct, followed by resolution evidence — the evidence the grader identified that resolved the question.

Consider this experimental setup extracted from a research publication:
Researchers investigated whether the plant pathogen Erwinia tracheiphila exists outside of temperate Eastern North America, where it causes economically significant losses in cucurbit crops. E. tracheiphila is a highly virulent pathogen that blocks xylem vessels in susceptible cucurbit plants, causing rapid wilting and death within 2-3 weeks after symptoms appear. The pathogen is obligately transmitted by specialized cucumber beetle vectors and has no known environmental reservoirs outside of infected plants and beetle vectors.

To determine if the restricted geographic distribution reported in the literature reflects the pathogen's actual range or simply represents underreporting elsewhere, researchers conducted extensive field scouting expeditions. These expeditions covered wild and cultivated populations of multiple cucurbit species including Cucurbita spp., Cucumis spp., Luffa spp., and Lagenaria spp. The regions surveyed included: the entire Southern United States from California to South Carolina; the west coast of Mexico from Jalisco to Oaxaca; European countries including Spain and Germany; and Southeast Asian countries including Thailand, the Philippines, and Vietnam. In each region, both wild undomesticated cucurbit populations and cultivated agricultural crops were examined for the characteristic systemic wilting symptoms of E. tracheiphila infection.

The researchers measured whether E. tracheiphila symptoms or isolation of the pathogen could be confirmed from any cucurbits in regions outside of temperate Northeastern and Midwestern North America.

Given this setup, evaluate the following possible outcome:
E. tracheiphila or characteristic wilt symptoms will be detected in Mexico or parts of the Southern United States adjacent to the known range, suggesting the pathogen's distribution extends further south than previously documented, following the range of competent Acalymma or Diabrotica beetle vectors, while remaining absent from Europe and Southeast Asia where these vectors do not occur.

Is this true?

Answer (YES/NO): NO